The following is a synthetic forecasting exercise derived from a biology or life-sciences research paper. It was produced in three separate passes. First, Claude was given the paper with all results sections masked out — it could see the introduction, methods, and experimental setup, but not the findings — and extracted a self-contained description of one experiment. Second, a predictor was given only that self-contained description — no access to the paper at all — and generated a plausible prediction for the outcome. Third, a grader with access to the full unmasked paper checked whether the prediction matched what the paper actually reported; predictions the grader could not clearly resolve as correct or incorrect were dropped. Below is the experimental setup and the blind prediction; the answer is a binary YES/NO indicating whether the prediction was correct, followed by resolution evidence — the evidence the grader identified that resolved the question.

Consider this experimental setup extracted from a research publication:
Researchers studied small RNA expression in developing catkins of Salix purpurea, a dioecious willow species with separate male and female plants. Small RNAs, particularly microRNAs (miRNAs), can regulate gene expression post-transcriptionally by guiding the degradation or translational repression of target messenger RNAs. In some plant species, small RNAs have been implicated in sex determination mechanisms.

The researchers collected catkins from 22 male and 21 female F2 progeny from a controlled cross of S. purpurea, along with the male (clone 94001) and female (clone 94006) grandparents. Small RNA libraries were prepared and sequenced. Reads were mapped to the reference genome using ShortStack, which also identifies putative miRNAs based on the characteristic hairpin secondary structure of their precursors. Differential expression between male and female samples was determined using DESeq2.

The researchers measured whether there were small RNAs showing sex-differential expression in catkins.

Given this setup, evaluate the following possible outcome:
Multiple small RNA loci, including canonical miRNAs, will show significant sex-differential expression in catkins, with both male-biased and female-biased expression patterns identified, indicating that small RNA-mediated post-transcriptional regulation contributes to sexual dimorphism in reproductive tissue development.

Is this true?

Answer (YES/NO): YES